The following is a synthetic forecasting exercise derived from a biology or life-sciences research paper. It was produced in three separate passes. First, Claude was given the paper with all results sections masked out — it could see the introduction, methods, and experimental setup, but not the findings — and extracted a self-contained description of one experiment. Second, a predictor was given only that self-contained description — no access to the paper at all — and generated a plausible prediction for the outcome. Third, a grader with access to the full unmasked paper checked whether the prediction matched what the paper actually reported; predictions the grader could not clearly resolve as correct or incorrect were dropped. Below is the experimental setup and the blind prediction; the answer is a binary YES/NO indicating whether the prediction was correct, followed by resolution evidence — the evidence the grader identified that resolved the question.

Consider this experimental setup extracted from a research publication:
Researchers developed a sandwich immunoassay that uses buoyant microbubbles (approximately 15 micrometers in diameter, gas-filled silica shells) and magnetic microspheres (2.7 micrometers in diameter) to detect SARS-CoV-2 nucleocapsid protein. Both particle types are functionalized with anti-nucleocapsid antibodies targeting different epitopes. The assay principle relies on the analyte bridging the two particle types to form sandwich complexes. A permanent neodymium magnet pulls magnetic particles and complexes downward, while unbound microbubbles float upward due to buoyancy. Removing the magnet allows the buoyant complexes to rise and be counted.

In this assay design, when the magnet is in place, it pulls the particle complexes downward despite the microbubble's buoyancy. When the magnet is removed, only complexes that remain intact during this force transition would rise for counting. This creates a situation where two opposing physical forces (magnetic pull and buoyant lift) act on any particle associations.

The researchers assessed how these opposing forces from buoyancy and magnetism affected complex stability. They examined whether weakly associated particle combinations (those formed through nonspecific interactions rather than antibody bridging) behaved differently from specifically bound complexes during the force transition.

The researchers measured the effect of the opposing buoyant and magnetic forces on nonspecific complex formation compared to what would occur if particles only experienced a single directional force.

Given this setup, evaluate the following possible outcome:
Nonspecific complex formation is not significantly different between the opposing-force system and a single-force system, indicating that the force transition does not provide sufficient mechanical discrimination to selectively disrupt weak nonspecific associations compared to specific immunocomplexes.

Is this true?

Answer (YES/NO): NO